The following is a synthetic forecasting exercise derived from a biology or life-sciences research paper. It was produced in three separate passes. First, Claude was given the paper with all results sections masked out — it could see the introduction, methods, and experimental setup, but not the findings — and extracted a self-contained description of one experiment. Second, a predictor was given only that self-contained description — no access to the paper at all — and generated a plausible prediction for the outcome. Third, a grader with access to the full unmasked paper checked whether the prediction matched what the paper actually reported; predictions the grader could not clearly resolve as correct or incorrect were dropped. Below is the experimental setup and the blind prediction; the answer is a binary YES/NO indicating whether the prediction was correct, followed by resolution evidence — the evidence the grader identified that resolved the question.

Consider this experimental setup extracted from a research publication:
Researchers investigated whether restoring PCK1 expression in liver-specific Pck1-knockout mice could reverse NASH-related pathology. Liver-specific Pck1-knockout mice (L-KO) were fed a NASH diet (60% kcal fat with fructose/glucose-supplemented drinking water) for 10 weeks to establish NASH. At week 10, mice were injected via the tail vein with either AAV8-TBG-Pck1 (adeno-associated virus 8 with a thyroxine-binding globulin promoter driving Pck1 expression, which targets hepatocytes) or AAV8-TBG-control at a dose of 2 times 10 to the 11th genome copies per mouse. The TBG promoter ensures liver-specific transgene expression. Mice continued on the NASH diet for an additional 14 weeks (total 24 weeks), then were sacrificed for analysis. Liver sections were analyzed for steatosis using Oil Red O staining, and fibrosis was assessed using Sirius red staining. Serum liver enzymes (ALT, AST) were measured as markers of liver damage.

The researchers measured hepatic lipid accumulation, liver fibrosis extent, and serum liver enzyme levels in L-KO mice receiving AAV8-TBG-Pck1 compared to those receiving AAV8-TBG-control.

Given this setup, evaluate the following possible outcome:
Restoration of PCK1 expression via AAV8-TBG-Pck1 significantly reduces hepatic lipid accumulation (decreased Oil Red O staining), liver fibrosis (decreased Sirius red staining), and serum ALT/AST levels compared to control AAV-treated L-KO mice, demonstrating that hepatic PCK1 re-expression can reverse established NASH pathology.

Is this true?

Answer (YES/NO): YES